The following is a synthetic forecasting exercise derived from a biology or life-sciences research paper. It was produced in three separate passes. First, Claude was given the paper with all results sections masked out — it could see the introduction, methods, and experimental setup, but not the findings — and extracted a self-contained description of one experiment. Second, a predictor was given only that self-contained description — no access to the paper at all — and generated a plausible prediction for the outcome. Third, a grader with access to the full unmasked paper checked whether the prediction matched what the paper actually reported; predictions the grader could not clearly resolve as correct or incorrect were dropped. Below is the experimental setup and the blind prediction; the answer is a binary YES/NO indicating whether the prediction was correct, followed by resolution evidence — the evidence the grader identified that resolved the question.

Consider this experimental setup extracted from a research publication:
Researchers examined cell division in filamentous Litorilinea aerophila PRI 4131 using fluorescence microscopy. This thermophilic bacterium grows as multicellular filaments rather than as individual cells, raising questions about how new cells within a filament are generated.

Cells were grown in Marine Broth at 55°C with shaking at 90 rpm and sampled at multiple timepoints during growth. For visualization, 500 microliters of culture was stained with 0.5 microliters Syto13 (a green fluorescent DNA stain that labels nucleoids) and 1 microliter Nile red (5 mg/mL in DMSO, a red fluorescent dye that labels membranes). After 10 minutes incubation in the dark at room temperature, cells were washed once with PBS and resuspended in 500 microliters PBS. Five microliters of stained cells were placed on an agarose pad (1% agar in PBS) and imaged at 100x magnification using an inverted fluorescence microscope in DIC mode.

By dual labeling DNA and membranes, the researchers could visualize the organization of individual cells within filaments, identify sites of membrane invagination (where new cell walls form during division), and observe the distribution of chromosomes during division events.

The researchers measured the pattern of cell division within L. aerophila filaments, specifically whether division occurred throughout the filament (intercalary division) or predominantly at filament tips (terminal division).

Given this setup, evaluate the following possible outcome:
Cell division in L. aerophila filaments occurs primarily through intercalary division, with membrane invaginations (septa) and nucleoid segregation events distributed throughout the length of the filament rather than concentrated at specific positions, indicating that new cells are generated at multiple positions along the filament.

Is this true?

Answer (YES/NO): YES